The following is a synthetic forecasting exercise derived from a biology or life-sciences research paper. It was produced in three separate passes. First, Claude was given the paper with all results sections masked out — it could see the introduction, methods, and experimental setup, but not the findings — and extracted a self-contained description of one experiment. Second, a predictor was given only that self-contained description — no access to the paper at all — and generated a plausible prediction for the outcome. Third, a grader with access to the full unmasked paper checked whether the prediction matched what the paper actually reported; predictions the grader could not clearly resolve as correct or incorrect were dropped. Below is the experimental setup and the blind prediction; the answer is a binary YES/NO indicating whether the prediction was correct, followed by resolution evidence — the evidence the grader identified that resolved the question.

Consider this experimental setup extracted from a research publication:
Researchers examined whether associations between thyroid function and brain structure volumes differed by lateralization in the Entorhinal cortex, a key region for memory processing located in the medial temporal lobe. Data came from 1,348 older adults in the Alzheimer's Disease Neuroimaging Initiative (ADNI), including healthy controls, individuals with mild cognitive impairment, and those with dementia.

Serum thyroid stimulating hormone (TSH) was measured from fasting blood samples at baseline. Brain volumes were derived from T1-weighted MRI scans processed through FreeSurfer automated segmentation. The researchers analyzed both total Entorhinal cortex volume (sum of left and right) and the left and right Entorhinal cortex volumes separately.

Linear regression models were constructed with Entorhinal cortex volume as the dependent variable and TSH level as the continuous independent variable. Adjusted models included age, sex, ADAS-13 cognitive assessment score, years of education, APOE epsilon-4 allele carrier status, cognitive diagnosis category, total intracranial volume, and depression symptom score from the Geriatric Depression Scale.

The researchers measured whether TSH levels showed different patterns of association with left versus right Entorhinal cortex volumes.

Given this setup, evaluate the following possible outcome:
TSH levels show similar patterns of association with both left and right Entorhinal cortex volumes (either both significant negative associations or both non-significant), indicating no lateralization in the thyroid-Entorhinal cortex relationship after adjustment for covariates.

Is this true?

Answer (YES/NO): NO